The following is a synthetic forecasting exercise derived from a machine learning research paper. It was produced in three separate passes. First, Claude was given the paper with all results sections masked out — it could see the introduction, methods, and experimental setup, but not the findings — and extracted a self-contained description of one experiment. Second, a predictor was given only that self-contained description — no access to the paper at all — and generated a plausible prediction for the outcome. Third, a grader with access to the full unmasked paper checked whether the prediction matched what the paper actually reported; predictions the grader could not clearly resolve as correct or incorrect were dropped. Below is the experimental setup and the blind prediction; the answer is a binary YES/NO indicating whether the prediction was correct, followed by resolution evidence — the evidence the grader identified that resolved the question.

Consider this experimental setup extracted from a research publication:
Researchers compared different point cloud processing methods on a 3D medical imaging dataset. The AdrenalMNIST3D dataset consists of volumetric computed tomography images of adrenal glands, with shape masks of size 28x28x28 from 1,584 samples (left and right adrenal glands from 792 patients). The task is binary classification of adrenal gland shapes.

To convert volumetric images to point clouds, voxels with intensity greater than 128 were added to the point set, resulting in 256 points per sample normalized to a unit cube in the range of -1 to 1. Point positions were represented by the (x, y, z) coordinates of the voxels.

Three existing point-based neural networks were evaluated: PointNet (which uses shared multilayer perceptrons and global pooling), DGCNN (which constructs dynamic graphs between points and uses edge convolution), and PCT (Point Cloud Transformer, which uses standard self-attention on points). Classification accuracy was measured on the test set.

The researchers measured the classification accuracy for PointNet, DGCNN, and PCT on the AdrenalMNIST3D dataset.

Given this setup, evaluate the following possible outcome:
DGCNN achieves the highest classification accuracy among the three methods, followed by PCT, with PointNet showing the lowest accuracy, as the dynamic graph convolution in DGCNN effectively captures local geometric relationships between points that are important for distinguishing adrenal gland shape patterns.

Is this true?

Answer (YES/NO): YES